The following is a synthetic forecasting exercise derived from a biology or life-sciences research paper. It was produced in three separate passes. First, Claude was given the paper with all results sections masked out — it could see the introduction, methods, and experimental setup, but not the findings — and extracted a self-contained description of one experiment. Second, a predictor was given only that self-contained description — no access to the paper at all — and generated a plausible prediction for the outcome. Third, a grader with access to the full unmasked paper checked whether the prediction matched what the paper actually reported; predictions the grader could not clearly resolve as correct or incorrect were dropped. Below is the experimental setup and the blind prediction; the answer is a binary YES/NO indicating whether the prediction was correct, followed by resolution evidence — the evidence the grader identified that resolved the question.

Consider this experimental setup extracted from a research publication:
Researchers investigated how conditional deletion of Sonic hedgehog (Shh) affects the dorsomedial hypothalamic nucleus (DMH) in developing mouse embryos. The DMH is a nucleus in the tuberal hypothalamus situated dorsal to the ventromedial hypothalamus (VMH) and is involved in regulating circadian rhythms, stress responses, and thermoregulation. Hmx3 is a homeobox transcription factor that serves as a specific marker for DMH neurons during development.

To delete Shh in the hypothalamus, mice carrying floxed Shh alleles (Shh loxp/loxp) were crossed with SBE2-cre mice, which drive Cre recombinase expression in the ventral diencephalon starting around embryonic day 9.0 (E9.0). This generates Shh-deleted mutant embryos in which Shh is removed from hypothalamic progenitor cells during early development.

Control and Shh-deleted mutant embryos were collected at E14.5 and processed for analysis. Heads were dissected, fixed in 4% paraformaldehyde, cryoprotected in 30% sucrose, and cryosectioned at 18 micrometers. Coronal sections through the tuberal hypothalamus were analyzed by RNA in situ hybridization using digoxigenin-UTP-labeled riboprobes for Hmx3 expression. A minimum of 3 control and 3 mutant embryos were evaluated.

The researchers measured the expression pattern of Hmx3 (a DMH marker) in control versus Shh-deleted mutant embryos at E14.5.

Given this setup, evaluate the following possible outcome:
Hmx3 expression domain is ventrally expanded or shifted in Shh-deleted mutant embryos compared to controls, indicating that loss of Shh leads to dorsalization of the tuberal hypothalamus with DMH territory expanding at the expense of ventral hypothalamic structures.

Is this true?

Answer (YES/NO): NO